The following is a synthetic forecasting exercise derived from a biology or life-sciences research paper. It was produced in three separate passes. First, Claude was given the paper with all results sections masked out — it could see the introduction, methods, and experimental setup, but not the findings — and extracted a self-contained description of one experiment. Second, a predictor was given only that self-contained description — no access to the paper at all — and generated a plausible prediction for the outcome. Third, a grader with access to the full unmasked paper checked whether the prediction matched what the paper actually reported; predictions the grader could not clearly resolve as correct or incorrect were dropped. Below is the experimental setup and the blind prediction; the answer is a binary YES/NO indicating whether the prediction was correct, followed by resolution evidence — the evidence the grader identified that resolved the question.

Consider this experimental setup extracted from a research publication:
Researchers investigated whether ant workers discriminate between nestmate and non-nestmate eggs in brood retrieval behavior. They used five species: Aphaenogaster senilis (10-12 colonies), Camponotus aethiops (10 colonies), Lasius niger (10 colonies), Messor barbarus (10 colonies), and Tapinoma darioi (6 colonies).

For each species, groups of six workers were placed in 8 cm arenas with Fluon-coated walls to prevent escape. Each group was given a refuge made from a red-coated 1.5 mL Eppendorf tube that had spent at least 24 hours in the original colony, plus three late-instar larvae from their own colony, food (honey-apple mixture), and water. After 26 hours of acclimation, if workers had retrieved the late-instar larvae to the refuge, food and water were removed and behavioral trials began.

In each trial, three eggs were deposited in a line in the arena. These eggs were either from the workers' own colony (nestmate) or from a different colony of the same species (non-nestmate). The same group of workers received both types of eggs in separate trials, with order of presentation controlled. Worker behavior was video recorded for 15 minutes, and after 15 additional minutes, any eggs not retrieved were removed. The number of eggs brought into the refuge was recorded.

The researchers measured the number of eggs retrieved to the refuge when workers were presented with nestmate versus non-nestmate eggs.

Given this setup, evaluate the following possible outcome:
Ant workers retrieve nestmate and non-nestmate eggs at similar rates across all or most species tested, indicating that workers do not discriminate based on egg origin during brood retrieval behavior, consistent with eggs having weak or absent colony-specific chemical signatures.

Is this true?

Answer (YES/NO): NO